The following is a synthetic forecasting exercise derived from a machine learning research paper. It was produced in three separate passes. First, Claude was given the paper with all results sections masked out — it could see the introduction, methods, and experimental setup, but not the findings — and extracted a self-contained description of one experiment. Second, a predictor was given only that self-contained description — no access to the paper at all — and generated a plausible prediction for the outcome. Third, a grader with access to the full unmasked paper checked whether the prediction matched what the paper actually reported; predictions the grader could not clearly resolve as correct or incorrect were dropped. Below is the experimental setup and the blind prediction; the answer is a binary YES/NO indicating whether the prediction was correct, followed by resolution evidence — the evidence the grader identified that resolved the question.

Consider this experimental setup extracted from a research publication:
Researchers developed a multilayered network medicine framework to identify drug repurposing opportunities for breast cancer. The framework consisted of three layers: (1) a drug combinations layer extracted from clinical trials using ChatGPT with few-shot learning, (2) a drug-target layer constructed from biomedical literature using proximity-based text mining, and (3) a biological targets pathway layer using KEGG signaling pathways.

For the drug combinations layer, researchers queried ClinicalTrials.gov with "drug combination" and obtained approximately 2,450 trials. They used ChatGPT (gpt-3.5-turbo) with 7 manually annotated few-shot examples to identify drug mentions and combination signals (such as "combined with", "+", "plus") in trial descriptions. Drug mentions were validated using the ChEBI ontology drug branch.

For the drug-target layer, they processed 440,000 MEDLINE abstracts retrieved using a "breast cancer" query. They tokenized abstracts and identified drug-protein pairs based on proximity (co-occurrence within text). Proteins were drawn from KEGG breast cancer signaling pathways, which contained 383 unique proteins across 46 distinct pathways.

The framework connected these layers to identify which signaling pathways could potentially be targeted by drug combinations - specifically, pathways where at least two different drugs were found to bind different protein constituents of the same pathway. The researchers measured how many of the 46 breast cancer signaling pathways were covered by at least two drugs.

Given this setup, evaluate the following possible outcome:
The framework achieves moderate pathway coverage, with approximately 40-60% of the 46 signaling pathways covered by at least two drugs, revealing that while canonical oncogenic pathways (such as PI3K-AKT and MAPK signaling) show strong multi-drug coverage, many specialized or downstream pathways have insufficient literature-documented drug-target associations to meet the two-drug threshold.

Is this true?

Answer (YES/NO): NO